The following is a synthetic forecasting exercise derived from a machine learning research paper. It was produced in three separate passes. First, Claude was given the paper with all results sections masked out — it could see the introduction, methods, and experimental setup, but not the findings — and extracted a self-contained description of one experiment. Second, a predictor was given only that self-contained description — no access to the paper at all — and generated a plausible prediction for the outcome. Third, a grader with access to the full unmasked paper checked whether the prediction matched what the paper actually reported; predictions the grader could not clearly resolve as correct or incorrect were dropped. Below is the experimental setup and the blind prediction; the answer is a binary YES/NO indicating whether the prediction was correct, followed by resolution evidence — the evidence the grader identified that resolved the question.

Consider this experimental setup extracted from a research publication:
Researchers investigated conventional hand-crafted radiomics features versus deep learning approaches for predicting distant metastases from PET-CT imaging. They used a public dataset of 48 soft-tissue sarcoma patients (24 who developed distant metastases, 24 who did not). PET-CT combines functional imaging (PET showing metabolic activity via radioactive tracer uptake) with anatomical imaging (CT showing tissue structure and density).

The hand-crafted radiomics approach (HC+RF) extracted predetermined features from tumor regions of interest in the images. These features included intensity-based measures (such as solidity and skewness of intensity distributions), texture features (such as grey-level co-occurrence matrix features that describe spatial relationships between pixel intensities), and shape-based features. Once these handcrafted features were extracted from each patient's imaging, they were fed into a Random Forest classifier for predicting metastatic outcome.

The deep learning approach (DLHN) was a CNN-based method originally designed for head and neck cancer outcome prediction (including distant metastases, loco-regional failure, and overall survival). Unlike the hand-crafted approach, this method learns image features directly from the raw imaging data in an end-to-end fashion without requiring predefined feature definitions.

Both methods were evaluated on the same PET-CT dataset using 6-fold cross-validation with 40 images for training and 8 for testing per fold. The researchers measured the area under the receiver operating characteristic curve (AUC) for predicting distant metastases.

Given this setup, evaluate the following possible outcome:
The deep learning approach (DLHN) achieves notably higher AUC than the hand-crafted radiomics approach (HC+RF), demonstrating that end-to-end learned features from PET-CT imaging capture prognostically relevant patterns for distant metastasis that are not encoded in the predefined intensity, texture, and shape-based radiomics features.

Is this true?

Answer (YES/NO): NO